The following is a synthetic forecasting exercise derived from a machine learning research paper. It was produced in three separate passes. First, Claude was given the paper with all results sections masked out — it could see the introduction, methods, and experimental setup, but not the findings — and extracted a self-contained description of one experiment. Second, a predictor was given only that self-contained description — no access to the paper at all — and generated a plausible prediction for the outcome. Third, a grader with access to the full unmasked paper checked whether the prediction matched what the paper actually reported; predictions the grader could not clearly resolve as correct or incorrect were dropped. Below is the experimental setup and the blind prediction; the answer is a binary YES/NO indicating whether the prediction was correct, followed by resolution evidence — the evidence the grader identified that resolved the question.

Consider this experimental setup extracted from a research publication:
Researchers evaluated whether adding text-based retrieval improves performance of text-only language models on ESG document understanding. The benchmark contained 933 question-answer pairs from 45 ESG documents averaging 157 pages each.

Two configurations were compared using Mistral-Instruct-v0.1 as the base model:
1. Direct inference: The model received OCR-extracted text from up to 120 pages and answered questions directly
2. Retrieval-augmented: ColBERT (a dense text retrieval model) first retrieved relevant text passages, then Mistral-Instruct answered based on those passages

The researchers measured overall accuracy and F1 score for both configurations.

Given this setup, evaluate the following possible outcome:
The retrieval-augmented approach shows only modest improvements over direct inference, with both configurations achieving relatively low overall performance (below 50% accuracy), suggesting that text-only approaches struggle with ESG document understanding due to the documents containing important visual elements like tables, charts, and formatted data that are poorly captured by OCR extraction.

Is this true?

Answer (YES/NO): NO